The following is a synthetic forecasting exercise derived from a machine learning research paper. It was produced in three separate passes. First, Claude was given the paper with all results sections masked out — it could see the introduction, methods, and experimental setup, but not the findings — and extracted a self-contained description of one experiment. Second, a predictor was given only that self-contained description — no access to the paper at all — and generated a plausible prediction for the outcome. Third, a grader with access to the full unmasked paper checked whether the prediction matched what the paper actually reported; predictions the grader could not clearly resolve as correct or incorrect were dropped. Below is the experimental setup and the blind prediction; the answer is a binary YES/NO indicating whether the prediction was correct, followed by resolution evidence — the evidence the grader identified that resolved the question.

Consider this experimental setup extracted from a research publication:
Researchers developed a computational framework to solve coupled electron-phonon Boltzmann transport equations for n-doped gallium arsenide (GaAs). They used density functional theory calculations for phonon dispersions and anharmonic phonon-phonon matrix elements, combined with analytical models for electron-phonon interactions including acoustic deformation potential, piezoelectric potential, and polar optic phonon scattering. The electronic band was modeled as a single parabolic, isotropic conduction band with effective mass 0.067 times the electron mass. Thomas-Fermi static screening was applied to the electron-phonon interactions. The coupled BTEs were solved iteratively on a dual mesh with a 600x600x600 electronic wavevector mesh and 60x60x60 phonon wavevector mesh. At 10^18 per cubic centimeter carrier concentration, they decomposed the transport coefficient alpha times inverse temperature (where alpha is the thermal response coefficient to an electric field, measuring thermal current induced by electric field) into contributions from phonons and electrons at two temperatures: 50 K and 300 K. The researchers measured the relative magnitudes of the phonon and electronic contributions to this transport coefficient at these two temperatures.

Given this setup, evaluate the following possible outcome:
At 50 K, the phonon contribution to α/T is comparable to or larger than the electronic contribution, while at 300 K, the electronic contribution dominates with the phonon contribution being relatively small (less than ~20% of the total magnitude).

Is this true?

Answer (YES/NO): YES